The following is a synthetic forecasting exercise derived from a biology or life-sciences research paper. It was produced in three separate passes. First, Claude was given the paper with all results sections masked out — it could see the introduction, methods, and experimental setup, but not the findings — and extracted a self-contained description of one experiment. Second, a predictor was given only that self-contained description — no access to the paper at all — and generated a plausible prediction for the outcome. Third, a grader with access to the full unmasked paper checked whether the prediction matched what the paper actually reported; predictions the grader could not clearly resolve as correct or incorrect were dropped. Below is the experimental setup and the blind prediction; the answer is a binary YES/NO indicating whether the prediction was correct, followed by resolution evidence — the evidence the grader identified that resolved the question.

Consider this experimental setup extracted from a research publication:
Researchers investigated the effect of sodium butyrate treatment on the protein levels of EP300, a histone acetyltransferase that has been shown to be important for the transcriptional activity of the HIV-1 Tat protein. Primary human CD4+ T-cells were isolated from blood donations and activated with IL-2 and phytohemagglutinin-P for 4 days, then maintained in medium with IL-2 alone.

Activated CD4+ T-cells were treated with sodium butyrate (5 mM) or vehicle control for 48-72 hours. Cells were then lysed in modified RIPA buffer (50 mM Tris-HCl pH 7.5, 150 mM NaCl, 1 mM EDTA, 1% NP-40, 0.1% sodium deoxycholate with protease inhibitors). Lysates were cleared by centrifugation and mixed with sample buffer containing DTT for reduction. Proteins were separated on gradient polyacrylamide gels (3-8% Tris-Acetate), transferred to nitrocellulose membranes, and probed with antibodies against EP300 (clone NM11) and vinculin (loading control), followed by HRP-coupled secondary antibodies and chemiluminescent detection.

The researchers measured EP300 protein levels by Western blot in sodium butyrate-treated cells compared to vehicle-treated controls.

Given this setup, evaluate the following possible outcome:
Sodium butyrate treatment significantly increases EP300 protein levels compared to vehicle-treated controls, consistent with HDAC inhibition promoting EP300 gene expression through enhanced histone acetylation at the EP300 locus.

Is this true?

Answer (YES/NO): NO